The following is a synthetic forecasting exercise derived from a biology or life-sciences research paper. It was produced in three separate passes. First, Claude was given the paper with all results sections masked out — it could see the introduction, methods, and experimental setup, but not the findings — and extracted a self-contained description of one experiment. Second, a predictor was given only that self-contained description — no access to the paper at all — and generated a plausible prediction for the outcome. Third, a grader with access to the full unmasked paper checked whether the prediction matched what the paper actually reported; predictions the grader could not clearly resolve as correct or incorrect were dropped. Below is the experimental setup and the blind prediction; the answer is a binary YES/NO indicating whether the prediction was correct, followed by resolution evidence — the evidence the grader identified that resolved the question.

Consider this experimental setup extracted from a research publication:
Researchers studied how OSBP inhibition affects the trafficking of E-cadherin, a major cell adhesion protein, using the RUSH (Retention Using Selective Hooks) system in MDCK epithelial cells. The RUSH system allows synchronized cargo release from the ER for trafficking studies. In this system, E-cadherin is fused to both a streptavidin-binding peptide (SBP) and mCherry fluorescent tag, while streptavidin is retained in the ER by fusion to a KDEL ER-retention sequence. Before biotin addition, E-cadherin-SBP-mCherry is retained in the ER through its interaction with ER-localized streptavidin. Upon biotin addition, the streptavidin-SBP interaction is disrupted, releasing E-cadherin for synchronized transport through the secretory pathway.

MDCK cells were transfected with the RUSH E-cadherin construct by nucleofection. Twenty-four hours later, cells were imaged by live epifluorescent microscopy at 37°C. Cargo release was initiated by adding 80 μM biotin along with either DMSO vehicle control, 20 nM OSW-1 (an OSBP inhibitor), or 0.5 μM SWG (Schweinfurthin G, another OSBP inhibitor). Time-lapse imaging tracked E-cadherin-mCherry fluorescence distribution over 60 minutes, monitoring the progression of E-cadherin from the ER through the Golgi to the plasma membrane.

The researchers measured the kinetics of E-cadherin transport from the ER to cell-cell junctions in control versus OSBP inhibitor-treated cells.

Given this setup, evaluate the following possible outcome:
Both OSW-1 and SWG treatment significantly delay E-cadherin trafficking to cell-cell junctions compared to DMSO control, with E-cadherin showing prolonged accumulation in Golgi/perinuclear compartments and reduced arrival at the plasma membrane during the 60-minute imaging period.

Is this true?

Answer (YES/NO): YES